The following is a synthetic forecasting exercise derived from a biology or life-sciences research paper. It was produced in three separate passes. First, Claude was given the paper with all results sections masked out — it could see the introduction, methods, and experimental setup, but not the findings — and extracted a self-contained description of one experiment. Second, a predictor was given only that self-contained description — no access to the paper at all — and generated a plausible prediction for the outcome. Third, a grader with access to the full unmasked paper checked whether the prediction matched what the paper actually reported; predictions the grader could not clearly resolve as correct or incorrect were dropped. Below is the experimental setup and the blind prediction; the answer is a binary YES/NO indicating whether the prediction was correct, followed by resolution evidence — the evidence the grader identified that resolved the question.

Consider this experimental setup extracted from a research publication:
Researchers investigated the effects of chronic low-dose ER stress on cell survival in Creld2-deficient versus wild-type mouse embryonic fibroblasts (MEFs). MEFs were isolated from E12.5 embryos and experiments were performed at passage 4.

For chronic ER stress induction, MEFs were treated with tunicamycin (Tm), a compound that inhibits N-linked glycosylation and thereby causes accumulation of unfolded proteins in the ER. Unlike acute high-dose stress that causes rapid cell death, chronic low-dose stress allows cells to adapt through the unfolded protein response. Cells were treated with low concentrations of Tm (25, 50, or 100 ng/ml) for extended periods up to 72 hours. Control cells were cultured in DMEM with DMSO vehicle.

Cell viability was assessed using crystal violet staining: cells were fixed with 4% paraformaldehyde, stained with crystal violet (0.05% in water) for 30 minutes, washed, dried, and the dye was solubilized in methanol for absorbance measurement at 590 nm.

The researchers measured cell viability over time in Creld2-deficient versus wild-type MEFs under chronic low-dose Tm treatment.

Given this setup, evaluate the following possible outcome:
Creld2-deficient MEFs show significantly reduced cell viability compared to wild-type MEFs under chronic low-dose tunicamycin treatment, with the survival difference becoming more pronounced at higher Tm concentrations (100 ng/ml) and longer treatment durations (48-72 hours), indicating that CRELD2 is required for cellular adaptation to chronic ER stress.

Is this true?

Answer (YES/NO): NO